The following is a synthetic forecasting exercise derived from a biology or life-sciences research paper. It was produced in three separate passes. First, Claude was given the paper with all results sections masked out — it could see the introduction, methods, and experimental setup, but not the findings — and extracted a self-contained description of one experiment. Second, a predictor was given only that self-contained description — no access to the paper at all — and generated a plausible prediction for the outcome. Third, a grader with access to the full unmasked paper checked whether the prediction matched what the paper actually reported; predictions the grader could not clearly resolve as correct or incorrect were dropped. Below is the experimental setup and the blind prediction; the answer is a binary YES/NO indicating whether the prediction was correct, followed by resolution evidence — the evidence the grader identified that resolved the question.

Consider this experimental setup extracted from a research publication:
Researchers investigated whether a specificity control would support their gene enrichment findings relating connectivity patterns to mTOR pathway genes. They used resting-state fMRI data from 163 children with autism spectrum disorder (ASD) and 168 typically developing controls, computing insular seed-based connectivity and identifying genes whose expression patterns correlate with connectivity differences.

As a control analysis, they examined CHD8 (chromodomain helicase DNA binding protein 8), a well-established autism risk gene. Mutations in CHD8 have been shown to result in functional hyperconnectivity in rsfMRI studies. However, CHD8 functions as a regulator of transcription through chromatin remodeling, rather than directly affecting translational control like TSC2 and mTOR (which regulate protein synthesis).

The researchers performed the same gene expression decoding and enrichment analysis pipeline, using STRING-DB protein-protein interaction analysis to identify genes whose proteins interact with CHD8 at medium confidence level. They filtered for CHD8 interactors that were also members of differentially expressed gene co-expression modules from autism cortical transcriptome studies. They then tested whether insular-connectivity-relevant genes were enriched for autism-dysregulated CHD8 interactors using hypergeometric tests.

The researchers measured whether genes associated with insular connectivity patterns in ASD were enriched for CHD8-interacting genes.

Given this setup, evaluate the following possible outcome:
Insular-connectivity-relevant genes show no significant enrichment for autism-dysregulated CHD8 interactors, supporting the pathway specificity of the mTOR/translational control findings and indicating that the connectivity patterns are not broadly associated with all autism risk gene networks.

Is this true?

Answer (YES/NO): YES